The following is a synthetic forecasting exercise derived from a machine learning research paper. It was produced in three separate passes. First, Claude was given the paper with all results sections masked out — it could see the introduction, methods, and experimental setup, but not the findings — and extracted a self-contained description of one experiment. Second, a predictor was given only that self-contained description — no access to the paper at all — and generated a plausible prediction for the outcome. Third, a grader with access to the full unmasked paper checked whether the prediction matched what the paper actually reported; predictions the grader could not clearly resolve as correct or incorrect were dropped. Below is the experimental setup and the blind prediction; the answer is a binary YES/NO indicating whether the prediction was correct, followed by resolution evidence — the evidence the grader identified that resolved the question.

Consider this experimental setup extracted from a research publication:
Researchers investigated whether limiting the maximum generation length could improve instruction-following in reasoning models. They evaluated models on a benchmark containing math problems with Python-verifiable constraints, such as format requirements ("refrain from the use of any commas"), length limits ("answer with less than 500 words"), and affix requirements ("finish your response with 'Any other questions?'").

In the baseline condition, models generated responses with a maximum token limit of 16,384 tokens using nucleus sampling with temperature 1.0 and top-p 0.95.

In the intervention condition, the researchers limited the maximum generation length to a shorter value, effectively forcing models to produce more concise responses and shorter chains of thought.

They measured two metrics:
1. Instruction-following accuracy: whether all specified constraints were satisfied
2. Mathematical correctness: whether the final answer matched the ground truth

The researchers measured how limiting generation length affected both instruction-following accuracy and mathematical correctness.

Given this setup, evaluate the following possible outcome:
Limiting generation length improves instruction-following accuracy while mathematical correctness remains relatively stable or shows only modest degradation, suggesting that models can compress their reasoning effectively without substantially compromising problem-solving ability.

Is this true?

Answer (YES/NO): NO